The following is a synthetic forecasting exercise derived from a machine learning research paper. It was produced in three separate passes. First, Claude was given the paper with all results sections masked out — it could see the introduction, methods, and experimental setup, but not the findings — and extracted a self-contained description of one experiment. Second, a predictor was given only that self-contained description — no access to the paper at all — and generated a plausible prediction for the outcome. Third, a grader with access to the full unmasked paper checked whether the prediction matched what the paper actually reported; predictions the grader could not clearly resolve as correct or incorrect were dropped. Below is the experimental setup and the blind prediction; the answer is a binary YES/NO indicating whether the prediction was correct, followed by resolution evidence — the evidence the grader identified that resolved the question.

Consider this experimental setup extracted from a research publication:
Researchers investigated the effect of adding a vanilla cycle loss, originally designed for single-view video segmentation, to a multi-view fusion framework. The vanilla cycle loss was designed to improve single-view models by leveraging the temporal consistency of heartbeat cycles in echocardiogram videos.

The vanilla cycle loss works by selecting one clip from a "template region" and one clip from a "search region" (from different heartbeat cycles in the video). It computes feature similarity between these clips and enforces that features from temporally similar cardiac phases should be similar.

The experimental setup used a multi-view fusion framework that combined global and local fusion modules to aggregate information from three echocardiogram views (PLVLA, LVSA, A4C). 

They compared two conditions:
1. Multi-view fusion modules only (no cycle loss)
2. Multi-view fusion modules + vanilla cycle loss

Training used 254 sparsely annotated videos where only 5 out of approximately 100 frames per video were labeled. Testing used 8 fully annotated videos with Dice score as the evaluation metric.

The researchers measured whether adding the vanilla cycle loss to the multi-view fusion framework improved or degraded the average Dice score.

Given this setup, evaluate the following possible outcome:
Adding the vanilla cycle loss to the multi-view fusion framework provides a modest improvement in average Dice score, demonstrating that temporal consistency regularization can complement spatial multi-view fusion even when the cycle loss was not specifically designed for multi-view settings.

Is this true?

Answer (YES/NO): NO